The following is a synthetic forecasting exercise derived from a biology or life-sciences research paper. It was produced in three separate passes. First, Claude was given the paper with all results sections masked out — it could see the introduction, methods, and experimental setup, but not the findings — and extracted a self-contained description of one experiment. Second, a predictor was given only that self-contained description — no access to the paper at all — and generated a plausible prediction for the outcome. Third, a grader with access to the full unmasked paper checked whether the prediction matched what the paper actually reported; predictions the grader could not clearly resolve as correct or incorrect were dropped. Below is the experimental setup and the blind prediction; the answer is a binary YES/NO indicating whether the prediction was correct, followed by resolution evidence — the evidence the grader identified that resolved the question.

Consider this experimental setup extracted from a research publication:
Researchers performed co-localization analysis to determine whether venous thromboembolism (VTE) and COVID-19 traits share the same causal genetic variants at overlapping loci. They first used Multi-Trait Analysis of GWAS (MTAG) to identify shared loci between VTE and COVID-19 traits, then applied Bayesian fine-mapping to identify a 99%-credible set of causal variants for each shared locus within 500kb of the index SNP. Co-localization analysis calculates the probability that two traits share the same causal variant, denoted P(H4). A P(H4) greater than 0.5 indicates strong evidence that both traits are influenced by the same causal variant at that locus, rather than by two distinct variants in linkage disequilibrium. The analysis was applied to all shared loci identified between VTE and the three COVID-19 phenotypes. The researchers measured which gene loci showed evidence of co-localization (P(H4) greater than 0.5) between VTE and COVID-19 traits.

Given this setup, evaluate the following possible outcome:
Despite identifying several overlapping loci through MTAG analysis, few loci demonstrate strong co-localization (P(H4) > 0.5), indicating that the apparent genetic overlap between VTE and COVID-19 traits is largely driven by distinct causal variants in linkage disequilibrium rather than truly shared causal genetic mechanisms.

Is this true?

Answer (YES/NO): NO